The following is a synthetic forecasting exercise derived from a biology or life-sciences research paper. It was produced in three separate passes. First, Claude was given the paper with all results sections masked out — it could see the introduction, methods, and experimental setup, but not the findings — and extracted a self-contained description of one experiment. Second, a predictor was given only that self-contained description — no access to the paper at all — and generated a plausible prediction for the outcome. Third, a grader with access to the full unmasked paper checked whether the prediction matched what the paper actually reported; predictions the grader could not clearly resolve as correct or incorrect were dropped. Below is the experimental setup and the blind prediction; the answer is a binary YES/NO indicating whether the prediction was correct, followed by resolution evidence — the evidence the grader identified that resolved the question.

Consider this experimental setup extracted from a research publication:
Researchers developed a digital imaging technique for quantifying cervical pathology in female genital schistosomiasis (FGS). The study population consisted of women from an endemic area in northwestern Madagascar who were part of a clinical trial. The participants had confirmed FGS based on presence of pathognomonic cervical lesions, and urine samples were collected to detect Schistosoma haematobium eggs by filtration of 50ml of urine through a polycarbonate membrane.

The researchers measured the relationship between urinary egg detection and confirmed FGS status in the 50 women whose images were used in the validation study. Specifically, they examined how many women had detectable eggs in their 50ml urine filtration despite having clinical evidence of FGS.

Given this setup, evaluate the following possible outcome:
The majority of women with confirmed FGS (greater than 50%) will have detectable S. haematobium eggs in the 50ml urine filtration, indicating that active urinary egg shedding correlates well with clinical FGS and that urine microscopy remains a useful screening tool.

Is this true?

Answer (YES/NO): YES